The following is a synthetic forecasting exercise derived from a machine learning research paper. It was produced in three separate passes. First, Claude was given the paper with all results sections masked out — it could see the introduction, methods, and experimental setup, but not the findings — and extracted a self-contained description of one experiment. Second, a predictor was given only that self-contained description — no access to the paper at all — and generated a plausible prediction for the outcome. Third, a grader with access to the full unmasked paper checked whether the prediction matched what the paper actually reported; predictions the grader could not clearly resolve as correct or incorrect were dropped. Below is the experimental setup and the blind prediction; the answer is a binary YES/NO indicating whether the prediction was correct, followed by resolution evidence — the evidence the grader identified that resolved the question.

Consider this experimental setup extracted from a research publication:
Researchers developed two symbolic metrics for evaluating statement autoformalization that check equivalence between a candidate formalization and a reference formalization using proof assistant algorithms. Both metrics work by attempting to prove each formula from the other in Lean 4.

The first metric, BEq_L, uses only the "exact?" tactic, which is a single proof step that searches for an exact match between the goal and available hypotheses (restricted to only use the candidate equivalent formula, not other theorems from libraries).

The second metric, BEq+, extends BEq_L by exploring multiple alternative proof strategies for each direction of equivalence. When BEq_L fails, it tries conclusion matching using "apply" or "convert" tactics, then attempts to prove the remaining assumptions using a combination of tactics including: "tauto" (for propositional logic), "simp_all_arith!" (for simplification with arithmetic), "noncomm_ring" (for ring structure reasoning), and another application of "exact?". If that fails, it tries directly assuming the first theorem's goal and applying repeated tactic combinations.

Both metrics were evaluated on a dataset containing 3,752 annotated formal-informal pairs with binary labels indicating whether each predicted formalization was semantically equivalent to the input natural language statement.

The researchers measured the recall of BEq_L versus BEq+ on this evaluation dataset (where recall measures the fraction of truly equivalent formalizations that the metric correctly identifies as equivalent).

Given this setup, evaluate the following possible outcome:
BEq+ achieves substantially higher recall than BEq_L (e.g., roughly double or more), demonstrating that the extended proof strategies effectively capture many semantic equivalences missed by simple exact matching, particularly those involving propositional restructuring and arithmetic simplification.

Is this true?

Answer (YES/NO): NO